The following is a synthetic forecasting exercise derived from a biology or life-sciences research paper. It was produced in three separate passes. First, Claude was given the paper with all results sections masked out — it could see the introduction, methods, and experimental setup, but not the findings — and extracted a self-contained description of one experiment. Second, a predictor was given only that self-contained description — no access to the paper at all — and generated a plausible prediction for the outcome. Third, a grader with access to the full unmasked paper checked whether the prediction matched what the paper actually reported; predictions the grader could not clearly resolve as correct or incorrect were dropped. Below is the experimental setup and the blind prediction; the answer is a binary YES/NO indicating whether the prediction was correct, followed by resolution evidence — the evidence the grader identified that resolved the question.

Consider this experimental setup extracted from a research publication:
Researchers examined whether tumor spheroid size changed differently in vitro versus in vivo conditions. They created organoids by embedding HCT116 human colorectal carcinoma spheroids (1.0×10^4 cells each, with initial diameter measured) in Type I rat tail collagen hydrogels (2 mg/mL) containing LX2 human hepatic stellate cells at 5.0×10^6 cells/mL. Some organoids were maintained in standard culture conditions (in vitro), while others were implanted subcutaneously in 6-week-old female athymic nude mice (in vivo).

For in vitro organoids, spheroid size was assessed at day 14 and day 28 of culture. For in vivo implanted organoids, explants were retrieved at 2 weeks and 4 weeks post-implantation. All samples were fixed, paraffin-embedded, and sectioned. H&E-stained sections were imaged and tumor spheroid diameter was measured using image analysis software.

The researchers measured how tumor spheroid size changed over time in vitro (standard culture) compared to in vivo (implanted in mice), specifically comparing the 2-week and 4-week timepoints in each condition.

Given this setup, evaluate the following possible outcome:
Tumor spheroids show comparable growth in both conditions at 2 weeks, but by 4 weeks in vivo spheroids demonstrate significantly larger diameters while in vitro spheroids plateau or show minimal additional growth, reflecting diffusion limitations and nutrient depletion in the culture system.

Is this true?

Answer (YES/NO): NO